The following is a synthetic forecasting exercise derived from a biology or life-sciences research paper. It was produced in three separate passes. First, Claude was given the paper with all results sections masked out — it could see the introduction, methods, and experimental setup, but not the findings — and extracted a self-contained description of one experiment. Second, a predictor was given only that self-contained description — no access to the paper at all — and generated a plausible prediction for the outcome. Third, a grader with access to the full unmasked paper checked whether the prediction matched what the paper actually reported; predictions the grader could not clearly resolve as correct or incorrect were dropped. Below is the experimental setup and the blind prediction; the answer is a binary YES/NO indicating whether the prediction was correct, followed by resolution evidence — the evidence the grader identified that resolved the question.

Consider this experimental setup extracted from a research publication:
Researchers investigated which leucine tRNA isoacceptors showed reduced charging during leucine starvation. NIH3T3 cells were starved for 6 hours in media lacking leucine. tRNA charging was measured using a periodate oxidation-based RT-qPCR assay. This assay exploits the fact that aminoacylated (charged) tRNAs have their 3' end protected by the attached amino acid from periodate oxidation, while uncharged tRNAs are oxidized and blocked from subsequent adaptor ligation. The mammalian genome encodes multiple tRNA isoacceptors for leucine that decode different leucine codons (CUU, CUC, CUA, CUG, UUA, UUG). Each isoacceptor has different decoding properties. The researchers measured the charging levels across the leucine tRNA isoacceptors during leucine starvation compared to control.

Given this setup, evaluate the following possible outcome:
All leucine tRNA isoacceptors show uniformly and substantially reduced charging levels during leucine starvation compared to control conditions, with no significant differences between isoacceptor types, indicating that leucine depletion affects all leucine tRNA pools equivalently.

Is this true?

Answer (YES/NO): NO